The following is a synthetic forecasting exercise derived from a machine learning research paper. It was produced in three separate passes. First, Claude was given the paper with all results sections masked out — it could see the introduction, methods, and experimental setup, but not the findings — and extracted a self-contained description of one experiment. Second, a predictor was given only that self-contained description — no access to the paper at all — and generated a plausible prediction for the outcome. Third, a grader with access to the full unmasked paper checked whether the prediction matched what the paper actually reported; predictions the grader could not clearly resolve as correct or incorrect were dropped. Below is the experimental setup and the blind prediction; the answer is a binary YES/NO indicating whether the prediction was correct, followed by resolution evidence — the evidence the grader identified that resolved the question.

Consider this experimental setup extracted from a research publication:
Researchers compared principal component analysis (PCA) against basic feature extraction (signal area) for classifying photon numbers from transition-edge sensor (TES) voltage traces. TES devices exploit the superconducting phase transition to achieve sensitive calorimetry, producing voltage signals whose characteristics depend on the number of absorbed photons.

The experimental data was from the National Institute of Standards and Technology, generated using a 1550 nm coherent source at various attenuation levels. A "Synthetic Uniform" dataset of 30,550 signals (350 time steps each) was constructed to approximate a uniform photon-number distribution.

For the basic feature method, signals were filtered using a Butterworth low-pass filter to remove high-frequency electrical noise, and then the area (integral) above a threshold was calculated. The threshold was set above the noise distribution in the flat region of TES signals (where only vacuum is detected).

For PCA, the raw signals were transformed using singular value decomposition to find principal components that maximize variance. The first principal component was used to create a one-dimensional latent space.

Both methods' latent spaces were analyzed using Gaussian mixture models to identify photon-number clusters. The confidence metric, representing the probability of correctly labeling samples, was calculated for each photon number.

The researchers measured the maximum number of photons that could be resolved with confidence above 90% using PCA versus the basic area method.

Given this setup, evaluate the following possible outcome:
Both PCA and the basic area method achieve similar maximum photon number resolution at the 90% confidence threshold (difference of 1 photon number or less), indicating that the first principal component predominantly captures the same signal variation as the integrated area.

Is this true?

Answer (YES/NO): YES